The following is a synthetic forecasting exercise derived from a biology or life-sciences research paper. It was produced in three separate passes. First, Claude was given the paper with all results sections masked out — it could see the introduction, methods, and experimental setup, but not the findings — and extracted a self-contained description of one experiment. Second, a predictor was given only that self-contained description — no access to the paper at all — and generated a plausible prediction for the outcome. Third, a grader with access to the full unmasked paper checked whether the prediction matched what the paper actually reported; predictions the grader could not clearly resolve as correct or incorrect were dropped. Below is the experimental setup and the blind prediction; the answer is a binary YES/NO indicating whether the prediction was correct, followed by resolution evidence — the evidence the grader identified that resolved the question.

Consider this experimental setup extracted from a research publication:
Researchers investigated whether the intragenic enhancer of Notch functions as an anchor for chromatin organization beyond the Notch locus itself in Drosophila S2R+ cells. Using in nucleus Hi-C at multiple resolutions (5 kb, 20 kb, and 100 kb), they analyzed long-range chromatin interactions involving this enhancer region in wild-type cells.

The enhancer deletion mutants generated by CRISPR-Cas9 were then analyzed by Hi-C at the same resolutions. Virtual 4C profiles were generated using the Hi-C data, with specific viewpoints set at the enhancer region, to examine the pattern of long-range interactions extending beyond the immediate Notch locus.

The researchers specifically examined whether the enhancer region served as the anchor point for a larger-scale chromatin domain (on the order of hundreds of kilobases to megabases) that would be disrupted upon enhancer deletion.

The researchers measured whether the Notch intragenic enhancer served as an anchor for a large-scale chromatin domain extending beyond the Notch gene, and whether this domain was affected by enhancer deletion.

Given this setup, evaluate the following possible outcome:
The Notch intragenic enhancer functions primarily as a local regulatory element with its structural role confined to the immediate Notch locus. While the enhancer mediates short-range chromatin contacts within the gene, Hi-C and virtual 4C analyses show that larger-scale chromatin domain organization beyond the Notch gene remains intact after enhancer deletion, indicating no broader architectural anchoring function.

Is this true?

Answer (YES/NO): NO